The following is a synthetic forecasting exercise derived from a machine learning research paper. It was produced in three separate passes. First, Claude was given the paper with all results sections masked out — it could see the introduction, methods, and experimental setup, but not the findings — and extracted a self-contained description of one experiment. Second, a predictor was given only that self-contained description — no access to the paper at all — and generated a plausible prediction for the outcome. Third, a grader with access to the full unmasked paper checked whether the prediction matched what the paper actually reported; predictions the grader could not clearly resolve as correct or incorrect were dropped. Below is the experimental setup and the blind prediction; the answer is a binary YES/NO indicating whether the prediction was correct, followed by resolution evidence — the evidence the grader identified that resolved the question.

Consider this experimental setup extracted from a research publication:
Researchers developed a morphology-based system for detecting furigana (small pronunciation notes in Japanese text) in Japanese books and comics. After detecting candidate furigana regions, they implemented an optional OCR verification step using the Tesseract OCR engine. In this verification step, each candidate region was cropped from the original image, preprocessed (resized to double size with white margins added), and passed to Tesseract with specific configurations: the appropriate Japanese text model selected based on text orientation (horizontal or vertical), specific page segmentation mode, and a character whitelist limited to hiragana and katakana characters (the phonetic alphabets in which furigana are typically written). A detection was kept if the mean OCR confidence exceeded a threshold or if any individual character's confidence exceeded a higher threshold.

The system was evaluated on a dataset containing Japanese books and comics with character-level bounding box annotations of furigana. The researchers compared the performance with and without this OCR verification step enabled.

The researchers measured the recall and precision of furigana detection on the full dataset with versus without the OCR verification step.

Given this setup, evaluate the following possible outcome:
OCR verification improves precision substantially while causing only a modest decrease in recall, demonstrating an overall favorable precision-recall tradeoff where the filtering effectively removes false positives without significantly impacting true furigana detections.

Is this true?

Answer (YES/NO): NO